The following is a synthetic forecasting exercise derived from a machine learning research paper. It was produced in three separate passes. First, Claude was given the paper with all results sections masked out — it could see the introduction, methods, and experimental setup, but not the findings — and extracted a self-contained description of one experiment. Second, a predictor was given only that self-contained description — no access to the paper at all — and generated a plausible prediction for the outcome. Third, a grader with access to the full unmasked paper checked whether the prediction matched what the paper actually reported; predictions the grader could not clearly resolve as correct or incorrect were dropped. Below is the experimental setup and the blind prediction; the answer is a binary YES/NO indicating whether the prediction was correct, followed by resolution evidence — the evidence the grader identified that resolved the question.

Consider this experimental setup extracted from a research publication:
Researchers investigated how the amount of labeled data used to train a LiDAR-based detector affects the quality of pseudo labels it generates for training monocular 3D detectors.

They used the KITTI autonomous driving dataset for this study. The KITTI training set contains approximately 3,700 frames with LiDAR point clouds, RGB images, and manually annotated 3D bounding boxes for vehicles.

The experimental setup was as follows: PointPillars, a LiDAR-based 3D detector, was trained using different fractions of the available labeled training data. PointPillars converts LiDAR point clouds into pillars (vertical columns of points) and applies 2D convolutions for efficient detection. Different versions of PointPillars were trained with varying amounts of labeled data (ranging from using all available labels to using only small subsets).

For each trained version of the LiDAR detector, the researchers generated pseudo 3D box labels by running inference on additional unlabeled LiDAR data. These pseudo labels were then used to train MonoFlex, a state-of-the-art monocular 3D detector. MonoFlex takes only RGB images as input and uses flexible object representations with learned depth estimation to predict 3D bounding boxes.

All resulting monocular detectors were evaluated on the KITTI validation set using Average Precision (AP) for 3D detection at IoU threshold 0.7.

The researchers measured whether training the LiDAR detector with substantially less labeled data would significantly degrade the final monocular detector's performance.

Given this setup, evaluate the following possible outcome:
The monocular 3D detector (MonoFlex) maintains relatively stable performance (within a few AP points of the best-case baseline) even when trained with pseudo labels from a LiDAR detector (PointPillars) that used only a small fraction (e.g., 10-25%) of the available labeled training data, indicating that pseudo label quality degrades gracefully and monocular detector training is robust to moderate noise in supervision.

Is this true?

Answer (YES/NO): YES